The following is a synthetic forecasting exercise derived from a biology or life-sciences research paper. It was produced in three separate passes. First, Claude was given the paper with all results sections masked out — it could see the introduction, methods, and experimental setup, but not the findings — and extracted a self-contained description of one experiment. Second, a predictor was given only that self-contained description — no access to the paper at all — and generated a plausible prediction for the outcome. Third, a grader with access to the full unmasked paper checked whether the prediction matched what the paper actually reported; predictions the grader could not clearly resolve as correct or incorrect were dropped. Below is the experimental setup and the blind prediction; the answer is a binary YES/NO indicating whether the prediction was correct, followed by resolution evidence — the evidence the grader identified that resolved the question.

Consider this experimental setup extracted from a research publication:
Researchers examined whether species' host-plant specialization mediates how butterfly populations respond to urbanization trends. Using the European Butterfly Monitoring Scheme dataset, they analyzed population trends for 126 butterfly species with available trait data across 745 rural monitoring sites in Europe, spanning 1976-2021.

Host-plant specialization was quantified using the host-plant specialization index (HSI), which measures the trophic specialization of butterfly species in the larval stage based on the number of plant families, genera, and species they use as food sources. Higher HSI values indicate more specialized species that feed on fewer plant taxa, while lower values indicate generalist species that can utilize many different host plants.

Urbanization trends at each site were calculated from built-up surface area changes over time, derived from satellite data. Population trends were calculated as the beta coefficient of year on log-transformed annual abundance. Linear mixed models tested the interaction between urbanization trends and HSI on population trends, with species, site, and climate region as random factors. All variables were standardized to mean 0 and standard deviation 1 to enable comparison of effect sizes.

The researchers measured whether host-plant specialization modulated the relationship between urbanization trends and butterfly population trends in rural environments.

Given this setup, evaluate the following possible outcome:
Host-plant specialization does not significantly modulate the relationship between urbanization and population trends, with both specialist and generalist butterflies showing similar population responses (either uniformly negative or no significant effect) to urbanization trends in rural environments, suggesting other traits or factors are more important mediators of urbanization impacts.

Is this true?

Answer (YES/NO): NO